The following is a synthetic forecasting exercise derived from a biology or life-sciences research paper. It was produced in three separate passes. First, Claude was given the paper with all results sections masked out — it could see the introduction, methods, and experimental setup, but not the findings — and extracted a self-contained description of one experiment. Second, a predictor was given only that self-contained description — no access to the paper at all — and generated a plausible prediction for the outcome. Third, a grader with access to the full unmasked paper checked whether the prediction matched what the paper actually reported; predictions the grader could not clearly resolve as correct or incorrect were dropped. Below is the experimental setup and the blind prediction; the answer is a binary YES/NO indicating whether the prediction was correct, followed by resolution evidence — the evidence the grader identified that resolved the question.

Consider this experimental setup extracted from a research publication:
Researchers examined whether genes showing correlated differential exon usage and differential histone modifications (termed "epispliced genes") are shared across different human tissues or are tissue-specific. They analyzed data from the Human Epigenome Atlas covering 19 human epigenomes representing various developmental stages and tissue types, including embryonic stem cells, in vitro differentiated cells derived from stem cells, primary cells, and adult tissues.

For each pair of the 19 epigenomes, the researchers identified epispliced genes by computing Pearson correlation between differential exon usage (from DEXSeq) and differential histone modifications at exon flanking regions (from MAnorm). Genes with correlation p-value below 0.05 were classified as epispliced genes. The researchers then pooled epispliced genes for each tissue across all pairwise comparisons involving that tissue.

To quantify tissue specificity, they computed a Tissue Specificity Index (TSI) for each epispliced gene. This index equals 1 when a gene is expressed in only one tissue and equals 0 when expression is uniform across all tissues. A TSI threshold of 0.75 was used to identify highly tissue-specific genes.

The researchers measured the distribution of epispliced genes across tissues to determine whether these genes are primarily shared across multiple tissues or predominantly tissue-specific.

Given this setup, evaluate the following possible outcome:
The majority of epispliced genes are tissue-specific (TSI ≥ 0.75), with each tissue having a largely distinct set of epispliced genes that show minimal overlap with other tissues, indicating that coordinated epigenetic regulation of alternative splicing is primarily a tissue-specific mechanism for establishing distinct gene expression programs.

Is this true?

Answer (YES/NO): NO